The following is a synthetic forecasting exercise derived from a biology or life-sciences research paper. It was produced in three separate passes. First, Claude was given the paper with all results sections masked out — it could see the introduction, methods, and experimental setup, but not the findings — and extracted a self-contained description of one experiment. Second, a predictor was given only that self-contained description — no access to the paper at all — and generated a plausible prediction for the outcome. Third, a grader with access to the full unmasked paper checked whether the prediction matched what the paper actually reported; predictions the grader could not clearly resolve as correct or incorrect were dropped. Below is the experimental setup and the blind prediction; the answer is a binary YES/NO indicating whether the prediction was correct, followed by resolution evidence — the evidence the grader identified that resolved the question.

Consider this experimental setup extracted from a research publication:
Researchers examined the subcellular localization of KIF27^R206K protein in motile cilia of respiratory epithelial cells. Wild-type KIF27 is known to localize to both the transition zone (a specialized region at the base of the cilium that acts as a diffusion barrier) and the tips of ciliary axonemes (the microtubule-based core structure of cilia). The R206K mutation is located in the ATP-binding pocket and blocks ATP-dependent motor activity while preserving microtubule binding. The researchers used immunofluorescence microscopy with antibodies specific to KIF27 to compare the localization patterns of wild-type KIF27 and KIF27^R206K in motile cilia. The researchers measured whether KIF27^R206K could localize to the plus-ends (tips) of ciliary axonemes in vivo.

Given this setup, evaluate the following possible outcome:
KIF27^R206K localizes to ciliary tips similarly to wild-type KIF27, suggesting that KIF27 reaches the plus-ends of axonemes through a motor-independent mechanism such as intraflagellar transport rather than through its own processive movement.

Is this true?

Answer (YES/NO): NO